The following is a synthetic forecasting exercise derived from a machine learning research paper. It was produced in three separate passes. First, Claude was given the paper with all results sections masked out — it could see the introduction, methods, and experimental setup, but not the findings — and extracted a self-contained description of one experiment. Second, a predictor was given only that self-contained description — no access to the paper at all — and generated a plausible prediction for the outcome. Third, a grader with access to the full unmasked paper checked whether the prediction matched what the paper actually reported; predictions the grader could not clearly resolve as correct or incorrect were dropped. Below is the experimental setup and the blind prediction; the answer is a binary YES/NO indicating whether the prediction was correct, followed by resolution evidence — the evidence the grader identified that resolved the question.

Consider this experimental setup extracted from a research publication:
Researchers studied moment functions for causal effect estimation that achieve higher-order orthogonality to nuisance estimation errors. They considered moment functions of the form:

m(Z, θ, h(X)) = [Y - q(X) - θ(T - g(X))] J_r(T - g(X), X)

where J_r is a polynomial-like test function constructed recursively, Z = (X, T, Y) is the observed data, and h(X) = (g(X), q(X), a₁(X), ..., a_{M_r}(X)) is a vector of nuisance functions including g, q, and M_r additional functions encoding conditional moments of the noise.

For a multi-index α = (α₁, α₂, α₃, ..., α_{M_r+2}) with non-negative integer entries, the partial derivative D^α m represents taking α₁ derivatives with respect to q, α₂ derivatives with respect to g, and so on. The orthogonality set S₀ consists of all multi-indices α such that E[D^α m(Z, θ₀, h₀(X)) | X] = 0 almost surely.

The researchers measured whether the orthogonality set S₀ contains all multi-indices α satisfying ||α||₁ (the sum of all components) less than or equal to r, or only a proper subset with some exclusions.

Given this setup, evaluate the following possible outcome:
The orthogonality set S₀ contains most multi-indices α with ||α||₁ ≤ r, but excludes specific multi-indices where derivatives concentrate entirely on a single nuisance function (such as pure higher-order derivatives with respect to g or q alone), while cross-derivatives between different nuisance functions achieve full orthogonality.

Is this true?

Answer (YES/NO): NO